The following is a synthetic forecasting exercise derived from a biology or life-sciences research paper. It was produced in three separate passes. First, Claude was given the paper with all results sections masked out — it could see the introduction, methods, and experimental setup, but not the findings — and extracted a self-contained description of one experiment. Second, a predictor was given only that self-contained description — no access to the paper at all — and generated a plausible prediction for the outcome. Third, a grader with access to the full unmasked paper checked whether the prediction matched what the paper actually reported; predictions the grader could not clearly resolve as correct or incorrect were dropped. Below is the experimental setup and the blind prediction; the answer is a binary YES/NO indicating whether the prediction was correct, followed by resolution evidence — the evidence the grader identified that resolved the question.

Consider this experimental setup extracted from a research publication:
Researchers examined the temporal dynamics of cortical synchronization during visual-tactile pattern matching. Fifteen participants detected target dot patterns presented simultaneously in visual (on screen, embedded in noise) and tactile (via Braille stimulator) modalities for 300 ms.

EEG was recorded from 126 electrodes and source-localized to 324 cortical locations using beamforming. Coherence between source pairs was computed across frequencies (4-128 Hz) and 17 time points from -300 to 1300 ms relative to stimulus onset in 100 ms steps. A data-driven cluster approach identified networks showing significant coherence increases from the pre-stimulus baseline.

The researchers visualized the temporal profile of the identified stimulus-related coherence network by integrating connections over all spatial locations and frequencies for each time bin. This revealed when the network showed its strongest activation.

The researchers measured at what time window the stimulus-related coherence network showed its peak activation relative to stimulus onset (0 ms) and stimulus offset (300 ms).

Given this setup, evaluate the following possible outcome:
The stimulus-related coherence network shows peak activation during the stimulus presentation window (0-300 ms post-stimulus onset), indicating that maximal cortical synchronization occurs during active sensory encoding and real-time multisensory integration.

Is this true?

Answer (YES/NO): NO